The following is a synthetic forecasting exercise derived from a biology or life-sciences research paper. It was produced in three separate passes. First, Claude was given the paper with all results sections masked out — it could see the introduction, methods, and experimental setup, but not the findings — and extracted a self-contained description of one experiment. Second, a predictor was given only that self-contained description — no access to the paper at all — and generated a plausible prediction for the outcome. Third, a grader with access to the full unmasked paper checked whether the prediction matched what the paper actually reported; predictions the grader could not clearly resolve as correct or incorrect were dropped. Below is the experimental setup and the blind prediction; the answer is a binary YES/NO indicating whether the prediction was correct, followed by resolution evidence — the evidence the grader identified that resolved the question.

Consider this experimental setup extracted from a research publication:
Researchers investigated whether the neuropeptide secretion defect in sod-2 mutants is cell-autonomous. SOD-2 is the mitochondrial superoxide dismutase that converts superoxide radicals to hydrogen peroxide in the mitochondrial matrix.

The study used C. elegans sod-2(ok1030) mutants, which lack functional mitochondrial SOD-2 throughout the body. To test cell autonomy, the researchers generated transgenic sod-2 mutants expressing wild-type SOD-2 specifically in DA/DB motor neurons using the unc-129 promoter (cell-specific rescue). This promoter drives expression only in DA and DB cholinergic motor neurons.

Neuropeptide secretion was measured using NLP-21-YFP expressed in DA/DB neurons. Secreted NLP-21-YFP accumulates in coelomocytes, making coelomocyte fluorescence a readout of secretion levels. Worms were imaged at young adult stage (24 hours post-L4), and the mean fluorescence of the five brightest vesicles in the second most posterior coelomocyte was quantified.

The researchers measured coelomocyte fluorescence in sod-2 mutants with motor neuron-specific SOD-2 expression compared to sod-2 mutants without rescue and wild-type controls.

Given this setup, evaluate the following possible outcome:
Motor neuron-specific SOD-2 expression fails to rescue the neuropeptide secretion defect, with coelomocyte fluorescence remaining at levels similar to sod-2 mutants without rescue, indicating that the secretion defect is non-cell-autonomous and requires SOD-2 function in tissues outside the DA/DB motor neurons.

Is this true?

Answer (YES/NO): NO